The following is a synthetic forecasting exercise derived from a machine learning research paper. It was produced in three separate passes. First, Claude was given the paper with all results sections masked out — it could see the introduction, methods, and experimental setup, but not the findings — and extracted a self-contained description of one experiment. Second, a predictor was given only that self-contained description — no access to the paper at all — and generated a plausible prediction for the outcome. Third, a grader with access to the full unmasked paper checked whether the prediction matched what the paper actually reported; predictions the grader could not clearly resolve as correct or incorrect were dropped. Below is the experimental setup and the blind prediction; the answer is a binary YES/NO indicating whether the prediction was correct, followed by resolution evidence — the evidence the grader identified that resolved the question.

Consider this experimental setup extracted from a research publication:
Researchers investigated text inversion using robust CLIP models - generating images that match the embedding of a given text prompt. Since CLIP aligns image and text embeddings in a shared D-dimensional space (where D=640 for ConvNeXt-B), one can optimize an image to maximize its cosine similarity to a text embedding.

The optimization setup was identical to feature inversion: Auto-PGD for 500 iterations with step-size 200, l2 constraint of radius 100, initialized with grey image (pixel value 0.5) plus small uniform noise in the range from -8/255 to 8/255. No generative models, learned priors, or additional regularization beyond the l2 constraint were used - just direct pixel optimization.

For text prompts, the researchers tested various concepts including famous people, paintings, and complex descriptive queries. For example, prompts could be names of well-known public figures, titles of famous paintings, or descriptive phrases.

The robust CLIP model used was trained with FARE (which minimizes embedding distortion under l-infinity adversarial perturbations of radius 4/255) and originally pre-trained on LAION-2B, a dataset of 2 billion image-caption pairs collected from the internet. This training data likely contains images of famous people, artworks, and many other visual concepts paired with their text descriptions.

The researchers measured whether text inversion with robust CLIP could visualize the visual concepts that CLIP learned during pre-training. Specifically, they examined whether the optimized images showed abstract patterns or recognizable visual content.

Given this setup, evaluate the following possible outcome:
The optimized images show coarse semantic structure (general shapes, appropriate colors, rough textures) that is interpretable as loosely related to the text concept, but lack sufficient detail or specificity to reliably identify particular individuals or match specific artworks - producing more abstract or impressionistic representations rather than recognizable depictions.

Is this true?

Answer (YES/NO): NO